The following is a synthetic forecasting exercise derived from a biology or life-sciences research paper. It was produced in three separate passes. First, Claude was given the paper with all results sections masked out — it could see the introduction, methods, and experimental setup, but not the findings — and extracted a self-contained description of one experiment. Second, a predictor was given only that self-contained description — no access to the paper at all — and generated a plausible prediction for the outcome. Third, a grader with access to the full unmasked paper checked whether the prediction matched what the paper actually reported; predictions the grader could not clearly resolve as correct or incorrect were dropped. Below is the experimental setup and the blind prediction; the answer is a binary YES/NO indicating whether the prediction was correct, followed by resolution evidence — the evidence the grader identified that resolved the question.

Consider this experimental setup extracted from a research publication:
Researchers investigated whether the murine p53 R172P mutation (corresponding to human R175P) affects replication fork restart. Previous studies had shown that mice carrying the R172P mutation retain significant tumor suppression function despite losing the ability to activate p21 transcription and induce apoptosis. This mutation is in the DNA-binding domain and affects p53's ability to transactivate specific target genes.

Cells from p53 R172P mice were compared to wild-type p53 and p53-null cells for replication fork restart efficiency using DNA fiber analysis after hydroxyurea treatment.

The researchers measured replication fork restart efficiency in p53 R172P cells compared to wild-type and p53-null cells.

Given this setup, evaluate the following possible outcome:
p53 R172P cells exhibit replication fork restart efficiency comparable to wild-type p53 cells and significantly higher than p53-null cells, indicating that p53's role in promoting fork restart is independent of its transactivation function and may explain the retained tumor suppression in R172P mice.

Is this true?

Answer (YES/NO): NO